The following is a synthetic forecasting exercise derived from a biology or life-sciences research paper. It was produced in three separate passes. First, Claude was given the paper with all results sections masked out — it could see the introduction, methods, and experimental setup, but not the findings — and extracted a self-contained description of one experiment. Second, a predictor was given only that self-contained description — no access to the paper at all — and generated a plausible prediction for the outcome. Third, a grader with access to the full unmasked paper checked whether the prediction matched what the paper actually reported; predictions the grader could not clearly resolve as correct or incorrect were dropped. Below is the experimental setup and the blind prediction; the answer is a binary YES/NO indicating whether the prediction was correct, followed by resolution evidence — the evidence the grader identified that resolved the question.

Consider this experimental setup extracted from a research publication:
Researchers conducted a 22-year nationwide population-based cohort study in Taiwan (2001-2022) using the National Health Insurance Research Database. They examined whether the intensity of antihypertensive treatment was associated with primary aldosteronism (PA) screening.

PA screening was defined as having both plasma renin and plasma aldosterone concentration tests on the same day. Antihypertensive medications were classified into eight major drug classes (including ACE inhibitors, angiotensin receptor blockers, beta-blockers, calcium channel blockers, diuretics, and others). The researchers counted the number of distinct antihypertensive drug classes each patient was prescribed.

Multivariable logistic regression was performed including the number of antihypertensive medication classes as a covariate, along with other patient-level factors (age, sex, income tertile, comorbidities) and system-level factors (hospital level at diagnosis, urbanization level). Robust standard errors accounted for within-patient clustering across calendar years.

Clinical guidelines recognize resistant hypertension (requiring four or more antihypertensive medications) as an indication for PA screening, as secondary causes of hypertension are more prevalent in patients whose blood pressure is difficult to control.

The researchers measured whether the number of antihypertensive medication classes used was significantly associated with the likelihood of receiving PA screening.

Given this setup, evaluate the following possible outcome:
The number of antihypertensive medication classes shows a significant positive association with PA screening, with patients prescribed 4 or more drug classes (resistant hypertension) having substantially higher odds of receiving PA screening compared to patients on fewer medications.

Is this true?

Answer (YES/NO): NO